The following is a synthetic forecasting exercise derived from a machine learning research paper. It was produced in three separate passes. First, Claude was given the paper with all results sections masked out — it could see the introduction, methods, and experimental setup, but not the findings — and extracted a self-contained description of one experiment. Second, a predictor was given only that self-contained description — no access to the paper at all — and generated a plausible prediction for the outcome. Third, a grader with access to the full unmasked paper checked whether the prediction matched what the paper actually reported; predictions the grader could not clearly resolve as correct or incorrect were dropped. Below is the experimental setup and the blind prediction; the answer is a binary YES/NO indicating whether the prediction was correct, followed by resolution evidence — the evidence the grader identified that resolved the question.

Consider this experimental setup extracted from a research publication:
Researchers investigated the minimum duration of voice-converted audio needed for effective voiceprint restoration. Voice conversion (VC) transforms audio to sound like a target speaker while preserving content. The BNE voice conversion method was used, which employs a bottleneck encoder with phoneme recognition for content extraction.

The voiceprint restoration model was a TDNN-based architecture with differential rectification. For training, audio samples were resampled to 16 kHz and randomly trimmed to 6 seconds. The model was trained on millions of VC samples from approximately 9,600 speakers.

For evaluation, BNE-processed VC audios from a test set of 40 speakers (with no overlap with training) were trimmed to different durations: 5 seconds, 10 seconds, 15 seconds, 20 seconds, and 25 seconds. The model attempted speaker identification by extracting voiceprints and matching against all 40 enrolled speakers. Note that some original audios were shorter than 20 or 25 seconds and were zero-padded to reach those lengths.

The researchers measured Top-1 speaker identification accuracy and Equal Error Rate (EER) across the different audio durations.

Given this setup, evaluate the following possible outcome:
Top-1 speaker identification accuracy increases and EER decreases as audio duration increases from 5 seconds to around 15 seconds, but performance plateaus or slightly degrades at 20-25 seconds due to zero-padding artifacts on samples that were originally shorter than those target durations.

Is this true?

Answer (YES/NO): YES